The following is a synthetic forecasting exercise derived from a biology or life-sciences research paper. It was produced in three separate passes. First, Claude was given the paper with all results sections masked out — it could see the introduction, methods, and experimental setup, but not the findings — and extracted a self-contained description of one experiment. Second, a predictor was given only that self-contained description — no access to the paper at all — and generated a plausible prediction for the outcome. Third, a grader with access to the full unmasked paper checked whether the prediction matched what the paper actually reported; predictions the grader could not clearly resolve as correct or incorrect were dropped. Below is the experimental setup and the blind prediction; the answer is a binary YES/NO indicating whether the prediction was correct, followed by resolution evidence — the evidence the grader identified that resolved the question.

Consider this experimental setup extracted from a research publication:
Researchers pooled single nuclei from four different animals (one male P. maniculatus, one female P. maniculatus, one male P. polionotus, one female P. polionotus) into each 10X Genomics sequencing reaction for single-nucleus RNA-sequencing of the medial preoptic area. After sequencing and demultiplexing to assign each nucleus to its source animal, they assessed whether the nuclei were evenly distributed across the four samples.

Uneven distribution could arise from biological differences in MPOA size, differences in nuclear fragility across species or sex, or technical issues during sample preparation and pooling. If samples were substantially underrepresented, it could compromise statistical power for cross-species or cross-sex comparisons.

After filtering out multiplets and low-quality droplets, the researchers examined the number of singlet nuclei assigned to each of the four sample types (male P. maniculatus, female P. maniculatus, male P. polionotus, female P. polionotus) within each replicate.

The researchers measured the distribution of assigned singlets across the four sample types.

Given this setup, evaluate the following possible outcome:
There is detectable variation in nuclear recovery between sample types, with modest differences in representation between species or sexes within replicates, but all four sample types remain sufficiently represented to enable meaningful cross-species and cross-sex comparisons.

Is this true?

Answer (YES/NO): NO